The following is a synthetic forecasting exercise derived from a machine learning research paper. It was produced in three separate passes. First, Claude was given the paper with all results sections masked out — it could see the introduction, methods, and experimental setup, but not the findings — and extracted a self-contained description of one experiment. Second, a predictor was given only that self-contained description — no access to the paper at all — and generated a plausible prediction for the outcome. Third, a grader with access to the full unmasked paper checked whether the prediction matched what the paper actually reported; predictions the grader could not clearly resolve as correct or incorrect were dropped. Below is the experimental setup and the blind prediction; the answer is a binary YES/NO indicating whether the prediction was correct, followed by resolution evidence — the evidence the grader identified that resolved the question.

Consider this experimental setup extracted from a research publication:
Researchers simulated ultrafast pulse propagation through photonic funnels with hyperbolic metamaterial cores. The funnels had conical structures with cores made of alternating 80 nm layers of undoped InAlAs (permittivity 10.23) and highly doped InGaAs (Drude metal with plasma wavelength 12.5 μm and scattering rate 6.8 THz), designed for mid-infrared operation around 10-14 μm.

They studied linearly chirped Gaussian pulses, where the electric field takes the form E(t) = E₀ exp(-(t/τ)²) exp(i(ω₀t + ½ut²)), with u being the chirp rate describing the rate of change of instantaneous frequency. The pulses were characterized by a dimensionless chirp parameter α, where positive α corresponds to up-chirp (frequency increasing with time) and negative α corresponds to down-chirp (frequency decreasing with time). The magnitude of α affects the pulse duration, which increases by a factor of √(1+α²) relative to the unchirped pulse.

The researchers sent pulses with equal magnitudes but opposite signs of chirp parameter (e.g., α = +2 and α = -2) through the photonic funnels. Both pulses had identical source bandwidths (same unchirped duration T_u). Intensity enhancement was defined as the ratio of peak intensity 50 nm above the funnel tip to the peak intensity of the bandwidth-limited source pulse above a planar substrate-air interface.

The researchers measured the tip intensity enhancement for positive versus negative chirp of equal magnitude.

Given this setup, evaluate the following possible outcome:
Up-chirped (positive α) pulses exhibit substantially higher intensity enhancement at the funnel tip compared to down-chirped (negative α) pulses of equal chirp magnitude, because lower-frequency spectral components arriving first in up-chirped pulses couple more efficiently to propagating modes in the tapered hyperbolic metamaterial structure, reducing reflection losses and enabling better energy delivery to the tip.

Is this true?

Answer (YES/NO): NO